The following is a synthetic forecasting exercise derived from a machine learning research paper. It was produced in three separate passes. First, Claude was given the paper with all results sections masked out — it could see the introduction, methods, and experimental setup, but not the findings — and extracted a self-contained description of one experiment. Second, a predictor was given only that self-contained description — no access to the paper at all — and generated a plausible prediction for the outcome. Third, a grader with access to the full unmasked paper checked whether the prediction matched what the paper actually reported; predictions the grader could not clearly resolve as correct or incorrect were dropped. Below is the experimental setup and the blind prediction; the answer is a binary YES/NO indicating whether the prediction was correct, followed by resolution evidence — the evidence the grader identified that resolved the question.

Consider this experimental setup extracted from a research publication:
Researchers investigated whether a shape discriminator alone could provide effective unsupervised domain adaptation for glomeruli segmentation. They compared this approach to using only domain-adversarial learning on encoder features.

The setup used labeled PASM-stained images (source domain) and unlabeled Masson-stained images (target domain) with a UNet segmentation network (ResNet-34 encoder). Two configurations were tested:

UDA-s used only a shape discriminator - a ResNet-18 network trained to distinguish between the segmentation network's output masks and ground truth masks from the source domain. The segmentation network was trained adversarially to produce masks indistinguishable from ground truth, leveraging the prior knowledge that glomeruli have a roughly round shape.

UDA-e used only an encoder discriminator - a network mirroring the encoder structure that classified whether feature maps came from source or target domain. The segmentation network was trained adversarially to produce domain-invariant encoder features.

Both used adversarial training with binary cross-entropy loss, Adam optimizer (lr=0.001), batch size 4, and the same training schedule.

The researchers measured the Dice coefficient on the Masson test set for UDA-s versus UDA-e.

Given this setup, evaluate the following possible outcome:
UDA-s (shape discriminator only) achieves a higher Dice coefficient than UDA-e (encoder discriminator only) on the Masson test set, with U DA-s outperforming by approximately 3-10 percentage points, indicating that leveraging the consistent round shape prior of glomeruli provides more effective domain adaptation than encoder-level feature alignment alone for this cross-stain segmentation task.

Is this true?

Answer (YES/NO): NO